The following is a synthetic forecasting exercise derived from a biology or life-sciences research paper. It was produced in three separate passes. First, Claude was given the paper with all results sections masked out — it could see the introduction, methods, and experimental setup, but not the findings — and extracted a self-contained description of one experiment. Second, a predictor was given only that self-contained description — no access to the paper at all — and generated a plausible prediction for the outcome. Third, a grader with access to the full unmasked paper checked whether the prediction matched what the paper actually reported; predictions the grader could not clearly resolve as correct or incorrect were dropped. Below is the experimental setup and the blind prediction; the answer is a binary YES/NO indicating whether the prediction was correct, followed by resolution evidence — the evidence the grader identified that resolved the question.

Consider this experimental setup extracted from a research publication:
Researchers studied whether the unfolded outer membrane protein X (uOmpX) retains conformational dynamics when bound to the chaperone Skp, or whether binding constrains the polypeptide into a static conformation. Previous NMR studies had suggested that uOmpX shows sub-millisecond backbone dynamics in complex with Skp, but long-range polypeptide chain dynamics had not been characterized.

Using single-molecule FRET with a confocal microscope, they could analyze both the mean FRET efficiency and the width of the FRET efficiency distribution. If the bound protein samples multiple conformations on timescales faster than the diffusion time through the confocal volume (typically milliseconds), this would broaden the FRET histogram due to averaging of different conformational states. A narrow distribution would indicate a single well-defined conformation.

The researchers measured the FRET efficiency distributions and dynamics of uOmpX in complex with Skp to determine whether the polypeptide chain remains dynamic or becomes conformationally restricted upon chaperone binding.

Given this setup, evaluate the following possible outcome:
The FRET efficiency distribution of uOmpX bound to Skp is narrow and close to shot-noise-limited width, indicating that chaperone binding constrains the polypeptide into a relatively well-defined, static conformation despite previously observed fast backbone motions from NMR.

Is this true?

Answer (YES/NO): NO